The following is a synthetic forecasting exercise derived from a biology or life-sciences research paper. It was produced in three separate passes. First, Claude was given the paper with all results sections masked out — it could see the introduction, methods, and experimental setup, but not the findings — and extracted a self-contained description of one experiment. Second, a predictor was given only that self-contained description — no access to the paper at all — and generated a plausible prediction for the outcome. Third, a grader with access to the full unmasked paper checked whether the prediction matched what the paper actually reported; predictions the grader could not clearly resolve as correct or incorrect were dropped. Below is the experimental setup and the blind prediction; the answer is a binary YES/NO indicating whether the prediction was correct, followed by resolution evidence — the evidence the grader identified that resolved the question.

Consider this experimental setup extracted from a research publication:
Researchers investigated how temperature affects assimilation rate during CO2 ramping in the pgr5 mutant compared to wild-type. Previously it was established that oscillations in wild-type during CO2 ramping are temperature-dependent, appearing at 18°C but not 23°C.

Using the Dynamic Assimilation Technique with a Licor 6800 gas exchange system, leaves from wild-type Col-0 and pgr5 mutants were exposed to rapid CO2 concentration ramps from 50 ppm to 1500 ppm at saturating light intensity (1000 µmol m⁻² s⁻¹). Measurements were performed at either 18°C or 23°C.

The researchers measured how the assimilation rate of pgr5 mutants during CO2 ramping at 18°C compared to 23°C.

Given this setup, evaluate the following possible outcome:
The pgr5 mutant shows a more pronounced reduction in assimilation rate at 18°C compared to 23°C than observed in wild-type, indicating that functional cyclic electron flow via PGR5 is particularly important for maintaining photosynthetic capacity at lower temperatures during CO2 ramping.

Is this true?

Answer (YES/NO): NO